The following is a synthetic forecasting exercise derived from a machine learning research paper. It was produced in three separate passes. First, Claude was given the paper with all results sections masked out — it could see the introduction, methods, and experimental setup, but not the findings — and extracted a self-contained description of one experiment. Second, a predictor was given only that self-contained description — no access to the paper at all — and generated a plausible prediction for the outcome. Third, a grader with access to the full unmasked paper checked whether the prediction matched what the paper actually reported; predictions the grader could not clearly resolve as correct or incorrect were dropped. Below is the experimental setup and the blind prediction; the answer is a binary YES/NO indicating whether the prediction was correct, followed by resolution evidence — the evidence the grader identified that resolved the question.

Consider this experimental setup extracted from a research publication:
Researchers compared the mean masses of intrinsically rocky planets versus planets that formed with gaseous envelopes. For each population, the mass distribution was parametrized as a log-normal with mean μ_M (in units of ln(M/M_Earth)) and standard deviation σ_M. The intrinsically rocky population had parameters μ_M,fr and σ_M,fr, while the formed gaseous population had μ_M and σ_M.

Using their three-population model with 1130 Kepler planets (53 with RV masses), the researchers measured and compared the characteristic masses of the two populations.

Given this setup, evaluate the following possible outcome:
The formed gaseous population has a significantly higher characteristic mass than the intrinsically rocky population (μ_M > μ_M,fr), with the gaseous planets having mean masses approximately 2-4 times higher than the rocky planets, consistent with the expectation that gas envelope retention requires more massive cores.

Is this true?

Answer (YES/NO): NO